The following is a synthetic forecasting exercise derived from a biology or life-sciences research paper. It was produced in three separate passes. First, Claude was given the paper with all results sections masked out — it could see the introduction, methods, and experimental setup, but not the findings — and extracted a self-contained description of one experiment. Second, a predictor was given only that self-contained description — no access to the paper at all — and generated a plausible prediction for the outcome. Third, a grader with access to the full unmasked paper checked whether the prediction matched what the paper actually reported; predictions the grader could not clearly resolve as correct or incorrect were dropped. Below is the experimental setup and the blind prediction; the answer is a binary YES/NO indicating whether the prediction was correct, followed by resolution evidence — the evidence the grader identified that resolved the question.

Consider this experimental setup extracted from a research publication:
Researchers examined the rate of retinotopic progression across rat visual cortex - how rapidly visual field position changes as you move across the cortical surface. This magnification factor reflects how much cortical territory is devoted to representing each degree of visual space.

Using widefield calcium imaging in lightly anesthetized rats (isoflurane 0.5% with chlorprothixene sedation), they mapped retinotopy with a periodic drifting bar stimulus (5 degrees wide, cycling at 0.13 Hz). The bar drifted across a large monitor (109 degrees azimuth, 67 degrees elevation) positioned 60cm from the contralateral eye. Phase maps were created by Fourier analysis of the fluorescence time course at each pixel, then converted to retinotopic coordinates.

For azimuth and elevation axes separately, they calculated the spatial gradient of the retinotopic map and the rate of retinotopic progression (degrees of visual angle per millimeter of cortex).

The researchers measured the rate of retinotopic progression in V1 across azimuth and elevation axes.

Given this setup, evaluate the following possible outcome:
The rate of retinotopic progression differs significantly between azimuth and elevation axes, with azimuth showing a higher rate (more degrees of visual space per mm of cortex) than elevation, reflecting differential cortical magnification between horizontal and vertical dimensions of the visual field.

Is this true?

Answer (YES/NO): YES